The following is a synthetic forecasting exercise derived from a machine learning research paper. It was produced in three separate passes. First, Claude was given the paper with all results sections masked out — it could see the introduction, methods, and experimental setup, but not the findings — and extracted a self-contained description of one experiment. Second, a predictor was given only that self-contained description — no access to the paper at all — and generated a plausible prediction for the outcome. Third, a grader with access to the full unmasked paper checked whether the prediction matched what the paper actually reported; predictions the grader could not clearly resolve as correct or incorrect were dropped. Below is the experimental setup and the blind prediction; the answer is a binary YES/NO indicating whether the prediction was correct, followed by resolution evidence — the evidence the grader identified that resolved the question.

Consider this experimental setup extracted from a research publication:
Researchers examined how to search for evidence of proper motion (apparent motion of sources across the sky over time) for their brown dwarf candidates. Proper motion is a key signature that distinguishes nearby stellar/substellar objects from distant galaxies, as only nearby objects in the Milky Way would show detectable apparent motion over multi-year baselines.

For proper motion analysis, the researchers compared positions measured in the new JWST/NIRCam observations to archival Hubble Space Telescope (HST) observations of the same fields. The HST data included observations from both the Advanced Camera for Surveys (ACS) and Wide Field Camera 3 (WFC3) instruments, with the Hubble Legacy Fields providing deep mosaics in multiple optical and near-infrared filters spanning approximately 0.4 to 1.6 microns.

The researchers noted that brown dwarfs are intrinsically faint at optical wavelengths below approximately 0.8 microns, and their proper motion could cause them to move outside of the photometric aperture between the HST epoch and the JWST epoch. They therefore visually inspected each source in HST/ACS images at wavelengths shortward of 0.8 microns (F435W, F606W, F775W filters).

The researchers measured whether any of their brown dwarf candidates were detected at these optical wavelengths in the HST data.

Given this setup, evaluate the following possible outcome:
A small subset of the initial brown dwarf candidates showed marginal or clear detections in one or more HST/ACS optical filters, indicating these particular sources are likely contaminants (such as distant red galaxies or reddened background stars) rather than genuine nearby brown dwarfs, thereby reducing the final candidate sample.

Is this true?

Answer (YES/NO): NO